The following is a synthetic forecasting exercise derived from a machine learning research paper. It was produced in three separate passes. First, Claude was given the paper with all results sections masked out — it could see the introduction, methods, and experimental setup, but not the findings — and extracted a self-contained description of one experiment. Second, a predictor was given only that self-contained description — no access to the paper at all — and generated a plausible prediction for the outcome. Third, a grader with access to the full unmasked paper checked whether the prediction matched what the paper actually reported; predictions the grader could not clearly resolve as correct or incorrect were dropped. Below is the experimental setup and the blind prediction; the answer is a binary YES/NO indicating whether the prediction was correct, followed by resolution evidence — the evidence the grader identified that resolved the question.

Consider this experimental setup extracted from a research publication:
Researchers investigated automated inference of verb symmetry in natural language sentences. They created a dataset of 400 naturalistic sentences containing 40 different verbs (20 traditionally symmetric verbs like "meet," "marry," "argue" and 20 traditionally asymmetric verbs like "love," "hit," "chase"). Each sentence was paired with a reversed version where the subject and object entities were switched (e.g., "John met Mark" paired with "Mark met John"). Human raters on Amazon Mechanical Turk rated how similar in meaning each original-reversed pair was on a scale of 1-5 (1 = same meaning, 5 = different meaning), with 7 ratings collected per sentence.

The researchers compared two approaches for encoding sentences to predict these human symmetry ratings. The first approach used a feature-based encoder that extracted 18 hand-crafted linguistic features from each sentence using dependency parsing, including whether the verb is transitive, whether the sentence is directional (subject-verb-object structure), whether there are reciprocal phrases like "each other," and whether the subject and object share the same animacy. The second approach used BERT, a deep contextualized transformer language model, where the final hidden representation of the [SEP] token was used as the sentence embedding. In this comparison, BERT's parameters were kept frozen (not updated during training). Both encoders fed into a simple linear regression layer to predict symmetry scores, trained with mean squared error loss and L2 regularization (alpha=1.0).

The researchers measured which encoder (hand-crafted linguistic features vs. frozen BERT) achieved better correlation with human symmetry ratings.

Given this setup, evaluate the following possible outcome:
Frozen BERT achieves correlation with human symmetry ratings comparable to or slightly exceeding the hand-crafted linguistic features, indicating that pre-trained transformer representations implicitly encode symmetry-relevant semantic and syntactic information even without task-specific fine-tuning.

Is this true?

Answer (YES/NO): NO